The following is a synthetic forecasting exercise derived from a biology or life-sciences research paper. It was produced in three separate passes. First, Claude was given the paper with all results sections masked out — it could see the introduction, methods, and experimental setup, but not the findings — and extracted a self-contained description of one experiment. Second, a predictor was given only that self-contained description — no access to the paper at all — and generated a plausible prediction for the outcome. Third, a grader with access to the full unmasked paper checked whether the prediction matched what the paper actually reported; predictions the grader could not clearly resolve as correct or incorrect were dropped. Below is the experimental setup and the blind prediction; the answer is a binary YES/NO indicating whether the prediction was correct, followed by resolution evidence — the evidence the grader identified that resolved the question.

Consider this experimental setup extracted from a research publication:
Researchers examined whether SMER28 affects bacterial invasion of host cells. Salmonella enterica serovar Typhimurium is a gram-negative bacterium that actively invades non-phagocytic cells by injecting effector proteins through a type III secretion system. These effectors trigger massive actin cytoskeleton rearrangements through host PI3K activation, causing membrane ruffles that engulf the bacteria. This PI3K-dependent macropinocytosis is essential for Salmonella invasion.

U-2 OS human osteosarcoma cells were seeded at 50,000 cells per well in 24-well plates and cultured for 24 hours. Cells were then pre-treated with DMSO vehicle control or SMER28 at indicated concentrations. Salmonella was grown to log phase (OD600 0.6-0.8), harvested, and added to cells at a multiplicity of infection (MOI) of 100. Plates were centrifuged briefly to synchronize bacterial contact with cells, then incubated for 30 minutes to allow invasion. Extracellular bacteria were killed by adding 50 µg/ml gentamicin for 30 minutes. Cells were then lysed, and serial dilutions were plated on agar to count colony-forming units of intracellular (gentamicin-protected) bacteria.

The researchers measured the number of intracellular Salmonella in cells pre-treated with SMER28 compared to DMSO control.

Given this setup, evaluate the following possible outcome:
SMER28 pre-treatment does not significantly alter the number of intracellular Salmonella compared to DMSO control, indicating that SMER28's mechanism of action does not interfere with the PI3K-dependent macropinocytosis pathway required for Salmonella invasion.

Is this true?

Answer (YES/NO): NO